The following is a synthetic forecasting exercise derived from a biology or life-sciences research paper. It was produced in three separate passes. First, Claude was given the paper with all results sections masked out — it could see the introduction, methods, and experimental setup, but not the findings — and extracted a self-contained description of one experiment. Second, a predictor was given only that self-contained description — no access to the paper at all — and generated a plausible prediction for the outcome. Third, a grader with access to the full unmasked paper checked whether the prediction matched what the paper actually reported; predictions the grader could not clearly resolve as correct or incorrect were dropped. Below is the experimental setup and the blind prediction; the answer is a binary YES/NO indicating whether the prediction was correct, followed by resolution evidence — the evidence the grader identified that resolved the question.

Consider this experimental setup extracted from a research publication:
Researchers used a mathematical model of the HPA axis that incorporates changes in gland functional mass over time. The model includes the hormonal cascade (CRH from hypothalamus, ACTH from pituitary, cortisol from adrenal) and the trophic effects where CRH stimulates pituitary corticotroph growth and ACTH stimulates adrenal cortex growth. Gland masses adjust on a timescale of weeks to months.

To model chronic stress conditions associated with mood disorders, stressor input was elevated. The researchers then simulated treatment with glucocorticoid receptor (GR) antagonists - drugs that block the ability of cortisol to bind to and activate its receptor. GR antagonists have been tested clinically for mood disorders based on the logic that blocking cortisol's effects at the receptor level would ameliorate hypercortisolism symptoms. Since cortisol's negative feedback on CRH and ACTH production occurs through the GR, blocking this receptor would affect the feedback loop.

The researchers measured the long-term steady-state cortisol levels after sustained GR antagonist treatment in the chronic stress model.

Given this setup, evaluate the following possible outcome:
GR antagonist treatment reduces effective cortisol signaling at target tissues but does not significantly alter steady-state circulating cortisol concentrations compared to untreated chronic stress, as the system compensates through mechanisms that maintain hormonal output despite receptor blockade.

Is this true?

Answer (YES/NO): NO